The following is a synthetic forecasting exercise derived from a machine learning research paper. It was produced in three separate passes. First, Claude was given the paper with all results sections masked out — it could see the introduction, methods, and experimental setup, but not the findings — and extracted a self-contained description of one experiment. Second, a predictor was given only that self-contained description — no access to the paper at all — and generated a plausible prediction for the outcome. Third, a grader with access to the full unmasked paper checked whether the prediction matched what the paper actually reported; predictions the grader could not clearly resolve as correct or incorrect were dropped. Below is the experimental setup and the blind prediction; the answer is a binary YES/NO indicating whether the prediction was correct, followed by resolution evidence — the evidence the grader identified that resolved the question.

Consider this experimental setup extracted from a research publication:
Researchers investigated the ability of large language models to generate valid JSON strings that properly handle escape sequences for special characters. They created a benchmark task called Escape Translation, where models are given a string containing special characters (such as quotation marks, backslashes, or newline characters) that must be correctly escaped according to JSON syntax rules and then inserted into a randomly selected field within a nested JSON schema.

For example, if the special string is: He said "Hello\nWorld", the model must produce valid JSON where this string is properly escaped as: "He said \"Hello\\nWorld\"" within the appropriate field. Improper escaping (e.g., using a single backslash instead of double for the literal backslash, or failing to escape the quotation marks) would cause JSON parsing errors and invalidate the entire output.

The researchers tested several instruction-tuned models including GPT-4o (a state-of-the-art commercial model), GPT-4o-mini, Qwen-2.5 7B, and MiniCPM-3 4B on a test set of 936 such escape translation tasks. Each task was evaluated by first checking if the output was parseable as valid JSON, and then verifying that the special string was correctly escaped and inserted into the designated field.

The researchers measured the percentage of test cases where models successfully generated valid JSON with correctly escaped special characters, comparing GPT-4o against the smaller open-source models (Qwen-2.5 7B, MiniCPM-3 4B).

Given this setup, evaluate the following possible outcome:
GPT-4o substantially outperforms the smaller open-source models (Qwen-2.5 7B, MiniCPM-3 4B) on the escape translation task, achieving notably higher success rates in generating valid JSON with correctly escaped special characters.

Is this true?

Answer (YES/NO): YES